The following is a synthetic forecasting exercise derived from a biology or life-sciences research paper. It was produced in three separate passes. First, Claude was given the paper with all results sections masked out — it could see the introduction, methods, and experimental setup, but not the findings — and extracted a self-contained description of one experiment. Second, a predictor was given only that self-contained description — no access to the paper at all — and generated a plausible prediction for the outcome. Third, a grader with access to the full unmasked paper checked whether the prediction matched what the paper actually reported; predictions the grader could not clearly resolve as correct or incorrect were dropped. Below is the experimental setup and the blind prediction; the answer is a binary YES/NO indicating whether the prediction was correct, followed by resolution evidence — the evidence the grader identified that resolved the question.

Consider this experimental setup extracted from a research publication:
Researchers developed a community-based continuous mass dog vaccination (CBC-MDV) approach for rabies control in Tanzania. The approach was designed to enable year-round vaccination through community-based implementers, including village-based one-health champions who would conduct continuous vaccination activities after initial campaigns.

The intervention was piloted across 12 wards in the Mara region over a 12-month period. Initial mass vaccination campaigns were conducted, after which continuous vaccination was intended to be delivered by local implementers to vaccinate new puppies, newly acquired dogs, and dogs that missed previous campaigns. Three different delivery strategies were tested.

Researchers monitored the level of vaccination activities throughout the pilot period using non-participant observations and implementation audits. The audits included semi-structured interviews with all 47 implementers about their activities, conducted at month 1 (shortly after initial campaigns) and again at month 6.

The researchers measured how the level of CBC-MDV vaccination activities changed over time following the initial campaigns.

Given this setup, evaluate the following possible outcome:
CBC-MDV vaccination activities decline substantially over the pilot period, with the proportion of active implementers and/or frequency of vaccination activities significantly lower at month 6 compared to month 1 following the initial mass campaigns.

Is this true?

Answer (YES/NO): YES